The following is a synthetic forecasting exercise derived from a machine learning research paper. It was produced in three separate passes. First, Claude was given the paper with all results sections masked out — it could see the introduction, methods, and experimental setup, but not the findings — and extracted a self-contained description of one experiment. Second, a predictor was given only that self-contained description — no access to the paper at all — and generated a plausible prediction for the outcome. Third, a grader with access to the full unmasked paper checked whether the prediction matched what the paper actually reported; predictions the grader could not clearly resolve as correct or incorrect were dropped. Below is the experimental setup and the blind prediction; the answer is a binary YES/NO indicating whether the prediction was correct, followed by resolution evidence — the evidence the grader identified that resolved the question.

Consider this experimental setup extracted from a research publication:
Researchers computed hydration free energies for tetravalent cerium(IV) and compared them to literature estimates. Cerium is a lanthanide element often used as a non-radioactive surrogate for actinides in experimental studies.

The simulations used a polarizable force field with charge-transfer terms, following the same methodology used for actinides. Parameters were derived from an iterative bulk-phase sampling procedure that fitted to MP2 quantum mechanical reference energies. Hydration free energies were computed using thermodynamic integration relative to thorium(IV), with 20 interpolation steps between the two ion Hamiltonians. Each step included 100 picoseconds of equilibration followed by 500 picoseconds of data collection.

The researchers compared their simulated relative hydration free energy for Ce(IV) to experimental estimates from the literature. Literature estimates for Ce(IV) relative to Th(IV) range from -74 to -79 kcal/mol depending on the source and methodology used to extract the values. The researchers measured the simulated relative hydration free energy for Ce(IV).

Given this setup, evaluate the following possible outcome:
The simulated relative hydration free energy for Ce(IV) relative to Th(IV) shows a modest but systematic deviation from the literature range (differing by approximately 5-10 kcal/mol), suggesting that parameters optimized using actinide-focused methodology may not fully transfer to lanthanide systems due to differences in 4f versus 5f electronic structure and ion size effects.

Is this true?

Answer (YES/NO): NO